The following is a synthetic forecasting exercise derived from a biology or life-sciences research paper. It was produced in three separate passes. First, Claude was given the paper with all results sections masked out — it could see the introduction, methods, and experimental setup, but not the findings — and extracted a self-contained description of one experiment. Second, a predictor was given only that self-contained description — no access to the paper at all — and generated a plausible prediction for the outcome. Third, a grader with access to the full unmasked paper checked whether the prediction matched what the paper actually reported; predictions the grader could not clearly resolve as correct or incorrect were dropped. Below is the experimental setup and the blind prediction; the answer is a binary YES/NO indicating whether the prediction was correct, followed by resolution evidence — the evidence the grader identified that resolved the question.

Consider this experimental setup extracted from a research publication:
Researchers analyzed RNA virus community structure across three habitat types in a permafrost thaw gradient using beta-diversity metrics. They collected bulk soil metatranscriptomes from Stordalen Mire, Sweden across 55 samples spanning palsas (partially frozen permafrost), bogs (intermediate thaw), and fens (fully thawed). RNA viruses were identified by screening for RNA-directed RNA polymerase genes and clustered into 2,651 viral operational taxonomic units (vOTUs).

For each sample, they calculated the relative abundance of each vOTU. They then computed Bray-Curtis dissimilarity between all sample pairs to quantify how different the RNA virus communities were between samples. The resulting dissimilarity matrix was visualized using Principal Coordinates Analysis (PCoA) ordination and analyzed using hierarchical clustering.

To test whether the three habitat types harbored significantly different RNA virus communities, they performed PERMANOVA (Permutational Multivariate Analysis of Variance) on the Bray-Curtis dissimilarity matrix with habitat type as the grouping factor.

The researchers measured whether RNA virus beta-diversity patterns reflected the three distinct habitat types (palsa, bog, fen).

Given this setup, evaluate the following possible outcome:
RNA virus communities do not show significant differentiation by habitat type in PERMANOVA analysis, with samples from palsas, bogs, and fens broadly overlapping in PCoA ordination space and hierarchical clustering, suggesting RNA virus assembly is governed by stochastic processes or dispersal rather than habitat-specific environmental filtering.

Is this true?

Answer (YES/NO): NO